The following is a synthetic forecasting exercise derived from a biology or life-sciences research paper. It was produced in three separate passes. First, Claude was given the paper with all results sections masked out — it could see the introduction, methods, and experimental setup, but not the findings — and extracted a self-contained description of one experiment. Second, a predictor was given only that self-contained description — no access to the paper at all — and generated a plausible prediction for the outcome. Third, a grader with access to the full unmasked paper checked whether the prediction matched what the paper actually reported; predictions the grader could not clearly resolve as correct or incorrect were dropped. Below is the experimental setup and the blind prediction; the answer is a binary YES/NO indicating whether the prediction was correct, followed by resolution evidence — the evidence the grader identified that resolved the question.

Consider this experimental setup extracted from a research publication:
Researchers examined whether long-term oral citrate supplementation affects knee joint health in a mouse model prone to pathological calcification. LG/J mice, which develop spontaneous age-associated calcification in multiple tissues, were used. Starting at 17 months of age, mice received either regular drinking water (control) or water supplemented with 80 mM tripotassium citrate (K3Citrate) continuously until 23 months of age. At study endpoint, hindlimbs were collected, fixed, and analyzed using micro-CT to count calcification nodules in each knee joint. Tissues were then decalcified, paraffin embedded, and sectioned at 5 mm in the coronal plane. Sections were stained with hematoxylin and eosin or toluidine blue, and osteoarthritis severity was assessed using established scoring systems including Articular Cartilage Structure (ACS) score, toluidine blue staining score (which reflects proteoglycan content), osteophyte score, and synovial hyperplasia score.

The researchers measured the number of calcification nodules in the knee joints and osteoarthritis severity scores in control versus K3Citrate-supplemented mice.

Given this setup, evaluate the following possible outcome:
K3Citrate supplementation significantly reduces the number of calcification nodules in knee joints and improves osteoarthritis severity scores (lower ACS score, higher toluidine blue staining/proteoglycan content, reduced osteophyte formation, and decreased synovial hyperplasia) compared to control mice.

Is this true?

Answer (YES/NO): NO